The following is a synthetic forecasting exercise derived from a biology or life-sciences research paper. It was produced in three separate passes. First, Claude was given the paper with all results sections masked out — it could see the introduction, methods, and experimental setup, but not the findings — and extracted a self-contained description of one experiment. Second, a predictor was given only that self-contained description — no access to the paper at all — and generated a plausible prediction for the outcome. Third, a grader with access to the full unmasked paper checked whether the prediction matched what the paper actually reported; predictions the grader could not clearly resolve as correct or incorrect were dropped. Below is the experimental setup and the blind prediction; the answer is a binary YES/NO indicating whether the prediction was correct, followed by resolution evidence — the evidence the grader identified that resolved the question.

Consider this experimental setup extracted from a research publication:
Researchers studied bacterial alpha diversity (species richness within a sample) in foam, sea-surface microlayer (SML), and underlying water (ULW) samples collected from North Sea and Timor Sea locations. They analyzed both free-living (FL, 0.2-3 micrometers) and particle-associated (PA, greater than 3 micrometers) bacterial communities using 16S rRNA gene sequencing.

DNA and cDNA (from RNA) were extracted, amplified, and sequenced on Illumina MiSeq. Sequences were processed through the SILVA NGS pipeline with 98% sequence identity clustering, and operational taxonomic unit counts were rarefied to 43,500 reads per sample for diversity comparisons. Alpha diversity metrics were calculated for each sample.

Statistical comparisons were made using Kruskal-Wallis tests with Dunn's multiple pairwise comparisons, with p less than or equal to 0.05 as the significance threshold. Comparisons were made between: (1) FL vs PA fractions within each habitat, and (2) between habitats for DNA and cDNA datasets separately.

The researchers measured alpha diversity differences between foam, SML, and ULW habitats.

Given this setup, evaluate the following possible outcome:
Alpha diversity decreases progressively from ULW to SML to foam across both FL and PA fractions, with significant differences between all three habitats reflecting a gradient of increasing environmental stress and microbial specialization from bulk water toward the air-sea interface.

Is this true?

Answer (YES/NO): NO